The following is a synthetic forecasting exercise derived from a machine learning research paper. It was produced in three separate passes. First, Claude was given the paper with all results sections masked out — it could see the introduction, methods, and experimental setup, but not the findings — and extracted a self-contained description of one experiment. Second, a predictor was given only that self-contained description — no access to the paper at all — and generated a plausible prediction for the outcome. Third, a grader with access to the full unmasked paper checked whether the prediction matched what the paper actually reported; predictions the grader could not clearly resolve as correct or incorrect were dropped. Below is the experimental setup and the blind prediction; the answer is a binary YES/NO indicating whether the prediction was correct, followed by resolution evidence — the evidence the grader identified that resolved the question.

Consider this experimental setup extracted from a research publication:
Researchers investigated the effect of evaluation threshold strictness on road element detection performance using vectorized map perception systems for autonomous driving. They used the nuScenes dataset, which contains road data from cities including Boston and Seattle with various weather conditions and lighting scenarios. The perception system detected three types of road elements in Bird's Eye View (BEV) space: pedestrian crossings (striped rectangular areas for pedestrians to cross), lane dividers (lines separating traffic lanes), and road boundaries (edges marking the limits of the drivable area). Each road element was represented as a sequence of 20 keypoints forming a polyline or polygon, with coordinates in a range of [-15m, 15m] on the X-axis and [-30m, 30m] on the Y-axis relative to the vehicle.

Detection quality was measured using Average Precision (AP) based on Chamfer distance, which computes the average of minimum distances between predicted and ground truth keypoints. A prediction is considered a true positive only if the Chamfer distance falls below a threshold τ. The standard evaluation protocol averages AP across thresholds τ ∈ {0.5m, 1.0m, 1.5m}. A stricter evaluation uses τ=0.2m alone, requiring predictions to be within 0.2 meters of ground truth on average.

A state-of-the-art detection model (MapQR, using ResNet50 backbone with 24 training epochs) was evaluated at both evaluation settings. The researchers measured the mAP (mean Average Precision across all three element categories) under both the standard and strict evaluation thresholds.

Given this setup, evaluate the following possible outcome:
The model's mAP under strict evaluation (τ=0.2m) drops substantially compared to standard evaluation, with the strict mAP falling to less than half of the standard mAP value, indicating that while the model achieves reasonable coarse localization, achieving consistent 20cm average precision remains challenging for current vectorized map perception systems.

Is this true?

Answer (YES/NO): YES